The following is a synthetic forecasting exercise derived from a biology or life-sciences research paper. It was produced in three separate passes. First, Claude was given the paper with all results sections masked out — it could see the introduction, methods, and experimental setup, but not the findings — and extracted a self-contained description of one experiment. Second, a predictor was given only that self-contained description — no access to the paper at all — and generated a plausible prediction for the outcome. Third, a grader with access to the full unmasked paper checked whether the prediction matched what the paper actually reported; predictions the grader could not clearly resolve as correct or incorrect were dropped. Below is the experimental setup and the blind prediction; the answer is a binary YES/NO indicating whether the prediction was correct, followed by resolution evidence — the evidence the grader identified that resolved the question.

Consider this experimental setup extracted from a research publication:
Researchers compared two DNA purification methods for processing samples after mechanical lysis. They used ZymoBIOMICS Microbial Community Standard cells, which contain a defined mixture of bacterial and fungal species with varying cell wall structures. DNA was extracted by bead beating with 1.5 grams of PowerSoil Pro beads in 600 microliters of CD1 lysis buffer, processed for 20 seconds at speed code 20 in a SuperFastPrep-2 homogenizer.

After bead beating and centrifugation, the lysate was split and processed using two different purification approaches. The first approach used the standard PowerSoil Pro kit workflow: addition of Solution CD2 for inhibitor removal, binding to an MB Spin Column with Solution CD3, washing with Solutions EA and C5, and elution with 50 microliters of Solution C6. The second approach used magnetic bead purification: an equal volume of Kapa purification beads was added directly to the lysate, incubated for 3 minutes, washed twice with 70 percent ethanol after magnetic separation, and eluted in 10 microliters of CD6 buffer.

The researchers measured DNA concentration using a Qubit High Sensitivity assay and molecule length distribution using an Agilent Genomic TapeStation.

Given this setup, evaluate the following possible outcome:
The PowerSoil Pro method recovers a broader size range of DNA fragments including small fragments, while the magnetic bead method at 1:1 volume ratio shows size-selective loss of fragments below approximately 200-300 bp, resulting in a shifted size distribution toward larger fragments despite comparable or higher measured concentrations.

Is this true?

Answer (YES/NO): NO